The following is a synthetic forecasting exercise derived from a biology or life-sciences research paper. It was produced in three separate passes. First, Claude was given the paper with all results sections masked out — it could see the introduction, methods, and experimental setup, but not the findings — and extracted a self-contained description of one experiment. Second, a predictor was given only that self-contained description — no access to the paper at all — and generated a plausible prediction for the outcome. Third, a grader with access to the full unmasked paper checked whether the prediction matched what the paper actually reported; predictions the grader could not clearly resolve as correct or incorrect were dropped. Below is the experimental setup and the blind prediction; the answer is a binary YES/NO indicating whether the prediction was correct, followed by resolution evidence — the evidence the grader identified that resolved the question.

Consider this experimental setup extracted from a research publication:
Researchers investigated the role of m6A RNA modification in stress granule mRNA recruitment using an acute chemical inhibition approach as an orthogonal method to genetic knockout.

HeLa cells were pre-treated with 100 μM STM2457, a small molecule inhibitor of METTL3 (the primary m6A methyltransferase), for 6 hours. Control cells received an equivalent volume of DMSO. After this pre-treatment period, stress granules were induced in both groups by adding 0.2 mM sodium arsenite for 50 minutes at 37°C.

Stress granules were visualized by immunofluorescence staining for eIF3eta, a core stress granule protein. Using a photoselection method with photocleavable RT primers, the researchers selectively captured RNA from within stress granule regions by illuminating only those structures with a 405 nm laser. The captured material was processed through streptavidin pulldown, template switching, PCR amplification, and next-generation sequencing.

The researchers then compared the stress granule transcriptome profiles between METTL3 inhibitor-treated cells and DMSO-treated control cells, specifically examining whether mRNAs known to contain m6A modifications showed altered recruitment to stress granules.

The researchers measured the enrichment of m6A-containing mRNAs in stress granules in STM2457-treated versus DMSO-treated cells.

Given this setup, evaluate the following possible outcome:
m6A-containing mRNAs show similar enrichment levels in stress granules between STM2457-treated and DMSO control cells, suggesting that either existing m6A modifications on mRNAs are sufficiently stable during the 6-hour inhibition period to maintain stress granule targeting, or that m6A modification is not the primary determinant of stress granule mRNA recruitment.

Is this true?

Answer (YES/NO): NO